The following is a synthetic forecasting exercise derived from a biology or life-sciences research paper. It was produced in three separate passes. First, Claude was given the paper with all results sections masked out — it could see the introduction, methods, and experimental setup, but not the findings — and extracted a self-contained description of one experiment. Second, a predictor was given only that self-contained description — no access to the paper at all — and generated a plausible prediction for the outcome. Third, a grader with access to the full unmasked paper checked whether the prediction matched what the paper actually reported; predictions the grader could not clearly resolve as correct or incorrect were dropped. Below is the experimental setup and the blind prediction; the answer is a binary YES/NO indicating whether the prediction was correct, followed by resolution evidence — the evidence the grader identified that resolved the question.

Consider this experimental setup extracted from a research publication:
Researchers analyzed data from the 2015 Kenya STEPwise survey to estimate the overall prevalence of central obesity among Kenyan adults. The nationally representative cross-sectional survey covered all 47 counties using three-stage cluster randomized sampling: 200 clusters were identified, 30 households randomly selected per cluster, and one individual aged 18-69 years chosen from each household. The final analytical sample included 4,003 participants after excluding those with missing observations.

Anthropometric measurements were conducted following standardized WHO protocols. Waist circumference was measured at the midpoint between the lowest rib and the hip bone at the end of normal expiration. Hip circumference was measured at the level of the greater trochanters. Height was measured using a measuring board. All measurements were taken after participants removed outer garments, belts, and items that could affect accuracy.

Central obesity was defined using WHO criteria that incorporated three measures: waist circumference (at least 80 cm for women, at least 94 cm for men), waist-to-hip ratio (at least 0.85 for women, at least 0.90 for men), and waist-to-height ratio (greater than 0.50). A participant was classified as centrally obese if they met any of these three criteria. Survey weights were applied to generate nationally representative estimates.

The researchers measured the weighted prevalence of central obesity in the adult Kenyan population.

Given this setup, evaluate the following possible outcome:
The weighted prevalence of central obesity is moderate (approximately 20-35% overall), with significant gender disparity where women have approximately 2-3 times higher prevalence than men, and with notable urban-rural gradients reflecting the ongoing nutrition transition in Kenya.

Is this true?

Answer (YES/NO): NO